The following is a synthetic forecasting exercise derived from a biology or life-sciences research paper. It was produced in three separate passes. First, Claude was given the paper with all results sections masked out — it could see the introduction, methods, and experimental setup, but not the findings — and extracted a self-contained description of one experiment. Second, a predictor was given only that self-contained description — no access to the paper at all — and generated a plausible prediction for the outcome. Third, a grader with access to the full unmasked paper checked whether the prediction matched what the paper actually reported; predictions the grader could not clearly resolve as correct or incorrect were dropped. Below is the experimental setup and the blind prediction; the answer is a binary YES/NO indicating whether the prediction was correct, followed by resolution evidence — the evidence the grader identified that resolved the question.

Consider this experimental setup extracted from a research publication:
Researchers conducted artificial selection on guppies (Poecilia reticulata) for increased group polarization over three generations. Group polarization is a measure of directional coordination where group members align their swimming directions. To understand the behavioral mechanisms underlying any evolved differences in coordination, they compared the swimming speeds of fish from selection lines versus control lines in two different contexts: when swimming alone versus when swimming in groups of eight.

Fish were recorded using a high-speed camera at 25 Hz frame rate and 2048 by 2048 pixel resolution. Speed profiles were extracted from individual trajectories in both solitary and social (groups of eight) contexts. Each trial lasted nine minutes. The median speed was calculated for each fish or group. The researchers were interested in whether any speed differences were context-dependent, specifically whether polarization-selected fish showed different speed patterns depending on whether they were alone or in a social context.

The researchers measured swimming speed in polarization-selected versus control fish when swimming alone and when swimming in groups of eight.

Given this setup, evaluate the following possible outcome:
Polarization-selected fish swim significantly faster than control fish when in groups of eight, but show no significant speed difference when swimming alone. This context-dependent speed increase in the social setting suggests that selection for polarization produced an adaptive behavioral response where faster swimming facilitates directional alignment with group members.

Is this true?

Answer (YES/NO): NO